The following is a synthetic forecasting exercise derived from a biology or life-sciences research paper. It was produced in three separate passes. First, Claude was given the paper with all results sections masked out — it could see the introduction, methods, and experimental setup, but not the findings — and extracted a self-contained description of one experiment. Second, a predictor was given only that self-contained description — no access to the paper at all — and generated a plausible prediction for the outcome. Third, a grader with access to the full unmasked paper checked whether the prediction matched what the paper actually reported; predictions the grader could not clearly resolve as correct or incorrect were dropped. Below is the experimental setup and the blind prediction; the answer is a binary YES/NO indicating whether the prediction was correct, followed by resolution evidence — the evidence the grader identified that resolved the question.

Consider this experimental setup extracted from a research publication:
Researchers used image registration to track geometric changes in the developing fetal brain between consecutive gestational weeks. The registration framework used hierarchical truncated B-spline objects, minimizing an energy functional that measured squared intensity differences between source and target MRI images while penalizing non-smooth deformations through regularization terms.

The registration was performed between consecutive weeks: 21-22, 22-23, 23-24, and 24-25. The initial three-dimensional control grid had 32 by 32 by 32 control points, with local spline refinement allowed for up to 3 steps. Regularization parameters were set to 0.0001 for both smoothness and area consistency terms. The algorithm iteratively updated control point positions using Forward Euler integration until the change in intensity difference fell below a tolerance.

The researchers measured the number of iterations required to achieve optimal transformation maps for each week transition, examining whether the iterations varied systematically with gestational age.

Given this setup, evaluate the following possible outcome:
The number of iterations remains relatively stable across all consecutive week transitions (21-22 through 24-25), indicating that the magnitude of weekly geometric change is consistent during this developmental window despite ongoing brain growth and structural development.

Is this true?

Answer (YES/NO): NO